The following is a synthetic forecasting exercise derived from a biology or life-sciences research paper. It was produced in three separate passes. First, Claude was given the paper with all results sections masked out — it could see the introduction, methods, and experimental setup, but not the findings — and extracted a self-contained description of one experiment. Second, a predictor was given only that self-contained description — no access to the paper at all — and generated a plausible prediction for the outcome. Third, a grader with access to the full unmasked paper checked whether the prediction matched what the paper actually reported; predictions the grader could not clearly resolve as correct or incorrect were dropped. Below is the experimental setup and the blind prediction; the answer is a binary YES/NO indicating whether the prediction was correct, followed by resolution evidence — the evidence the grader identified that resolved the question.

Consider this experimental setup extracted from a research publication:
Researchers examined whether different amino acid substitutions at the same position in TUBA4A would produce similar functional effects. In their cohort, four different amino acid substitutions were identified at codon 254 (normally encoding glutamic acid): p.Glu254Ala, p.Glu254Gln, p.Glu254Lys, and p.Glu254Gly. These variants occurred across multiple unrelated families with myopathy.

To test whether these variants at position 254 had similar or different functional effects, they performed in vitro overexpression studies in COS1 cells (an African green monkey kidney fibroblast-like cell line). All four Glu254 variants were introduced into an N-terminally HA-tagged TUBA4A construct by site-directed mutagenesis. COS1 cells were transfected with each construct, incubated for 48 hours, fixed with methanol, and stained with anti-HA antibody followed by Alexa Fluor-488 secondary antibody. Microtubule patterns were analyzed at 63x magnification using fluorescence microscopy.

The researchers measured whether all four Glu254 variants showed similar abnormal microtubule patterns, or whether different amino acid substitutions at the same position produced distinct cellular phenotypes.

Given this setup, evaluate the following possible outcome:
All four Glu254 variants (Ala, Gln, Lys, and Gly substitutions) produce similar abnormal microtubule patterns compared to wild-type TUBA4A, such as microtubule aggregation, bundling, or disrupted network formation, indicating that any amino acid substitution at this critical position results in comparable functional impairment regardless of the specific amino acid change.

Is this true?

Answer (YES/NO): NO